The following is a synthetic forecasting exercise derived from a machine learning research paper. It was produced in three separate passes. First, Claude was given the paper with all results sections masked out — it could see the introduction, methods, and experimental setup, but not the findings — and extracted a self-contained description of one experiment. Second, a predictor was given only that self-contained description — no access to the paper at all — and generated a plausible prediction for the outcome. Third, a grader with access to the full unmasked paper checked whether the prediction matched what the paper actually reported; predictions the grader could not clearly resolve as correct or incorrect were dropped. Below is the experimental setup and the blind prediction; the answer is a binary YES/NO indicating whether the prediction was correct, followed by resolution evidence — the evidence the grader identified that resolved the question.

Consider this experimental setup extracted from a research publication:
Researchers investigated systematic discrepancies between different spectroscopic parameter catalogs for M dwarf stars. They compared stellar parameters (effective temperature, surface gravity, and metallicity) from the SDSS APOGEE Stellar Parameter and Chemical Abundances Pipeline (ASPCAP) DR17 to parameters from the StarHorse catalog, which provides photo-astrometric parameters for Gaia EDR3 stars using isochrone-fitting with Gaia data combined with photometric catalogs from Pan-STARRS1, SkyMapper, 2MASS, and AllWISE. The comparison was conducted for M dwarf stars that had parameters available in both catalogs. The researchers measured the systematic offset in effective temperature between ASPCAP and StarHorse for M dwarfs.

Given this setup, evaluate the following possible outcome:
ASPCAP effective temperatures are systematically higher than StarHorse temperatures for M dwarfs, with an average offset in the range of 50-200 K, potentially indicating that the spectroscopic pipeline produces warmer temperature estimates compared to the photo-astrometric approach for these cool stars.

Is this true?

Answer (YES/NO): YES